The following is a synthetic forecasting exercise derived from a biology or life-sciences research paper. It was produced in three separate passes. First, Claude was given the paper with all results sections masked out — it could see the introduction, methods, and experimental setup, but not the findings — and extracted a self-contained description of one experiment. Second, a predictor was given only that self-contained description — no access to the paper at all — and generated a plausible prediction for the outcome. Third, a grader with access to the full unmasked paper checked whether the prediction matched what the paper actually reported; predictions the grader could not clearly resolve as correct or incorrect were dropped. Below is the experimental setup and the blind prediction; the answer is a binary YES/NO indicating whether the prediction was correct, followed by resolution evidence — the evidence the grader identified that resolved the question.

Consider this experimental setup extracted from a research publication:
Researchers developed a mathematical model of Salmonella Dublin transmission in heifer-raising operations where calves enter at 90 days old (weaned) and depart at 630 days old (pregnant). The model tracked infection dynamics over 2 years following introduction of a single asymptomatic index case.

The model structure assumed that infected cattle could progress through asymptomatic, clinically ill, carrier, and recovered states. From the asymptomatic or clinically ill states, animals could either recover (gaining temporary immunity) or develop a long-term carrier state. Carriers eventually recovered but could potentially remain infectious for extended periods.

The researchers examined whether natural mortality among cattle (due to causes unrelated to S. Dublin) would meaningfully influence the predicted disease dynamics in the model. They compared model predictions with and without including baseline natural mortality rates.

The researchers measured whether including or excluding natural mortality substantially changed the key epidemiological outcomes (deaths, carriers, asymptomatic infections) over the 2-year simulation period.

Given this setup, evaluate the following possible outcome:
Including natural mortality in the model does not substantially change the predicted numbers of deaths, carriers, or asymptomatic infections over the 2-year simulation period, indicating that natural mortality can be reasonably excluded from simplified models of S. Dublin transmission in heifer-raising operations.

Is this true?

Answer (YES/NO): YES